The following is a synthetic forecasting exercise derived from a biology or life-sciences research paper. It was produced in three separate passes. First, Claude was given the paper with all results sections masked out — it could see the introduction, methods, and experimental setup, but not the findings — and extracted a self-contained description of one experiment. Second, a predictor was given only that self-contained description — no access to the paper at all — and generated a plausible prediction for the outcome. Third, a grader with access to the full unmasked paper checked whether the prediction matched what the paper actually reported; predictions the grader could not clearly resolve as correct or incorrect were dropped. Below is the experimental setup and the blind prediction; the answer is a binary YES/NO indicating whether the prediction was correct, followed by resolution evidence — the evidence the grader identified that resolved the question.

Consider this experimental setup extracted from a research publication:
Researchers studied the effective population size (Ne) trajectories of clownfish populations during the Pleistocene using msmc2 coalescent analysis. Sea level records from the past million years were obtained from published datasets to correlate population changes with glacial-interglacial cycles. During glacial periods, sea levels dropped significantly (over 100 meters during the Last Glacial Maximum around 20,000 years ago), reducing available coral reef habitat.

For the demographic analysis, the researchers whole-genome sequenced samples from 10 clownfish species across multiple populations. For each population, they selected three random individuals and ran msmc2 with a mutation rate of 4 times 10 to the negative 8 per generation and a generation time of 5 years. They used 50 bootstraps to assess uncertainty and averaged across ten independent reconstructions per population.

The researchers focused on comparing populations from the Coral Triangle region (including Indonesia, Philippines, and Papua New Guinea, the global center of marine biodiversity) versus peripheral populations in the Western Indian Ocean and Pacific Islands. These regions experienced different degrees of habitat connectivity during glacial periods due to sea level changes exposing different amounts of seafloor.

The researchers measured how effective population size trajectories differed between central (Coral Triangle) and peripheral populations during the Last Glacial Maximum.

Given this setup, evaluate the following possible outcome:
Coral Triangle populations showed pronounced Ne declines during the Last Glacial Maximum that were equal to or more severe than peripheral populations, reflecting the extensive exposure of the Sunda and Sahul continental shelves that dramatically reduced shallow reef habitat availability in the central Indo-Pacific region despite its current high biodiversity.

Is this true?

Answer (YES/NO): NO